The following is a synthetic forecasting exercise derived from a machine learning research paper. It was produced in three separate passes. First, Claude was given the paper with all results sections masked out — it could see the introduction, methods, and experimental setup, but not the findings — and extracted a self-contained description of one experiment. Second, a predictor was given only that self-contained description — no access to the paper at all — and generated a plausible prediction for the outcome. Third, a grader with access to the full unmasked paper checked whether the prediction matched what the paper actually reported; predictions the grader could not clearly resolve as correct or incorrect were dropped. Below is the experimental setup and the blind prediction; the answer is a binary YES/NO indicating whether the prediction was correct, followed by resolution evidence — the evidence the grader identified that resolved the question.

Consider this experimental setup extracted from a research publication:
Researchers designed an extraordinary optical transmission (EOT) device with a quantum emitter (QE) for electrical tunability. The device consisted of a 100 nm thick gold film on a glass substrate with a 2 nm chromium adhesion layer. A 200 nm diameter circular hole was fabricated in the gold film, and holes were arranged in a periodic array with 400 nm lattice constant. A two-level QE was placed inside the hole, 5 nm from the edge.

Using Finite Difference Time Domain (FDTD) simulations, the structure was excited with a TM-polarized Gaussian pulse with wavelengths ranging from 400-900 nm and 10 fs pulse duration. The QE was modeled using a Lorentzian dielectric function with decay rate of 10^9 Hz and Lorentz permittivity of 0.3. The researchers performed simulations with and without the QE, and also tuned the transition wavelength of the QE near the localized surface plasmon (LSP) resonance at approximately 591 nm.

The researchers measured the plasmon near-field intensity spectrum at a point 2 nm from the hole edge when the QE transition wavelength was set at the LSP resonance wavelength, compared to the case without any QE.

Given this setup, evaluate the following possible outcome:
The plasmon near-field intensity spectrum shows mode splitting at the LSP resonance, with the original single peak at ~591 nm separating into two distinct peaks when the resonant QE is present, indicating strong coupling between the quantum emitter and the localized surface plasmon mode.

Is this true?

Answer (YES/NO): YES